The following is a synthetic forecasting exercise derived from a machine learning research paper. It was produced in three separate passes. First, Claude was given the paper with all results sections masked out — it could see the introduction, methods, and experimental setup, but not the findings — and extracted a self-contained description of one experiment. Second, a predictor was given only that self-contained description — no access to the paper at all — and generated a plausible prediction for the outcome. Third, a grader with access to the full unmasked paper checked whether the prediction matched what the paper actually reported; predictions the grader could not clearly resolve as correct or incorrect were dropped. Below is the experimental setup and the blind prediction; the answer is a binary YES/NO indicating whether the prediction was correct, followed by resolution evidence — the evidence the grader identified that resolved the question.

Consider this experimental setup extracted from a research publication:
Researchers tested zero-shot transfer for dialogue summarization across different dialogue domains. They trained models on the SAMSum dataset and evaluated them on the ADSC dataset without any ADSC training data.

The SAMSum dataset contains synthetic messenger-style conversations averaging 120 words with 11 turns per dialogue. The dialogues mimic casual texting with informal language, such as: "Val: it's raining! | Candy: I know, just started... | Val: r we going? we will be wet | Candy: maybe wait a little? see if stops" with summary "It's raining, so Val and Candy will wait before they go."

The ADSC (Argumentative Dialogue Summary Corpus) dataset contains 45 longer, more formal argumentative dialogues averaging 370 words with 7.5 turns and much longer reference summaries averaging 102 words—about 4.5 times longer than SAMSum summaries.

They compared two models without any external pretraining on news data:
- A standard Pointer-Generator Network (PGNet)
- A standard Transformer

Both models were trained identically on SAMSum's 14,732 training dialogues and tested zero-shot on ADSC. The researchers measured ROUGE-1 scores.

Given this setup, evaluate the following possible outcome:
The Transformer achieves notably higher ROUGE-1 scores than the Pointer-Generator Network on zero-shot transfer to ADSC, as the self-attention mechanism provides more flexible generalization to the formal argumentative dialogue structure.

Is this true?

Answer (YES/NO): NO